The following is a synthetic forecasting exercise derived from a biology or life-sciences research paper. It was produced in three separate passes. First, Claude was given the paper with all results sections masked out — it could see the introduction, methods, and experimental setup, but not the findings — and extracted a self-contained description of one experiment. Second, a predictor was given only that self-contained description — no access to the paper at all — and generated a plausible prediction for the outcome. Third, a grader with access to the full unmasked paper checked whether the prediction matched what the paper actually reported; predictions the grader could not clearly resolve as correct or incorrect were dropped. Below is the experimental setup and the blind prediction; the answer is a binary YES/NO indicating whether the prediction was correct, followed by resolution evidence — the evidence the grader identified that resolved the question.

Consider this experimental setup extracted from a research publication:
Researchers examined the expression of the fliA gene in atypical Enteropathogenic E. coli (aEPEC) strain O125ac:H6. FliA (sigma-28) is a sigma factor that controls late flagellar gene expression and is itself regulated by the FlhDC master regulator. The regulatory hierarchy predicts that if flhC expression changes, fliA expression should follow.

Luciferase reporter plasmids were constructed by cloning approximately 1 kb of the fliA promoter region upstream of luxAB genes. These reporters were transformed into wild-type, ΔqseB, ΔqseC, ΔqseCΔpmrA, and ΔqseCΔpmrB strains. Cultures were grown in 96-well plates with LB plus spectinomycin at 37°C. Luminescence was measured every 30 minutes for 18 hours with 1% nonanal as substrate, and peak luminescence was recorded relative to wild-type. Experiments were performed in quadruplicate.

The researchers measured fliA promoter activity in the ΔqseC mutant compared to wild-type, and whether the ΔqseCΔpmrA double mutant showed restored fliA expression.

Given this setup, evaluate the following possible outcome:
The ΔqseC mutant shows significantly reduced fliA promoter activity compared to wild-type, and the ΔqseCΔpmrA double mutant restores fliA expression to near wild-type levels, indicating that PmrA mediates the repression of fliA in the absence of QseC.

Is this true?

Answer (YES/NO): NO